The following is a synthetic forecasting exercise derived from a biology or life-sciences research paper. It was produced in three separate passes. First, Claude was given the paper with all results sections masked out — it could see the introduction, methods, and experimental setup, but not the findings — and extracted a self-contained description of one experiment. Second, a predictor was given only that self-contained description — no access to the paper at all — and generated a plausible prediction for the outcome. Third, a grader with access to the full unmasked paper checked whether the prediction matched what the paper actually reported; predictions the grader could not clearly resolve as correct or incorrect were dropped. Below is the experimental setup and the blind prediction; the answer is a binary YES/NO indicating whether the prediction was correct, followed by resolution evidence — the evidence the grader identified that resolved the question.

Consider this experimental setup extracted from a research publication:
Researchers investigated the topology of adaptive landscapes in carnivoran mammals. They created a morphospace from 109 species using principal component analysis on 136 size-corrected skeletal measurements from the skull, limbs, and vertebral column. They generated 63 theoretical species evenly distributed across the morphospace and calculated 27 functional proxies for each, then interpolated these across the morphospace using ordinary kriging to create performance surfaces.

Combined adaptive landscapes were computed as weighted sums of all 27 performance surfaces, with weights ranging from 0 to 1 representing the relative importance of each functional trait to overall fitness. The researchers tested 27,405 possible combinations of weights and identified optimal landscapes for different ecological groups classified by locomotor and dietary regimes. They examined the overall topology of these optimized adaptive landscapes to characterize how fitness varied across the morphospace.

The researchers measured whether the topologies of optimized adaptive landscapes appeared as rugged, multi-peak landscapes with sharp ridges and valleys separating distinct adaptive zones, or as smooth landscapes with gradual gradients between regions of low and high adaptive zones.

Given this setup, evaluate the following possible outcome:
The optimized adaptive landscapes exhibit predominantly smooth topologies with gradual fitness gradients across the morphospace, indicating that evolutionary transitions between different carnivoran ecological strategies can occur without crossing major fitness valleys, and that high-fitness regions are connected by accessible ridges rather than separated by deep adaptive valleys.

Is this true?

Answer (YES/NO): YES